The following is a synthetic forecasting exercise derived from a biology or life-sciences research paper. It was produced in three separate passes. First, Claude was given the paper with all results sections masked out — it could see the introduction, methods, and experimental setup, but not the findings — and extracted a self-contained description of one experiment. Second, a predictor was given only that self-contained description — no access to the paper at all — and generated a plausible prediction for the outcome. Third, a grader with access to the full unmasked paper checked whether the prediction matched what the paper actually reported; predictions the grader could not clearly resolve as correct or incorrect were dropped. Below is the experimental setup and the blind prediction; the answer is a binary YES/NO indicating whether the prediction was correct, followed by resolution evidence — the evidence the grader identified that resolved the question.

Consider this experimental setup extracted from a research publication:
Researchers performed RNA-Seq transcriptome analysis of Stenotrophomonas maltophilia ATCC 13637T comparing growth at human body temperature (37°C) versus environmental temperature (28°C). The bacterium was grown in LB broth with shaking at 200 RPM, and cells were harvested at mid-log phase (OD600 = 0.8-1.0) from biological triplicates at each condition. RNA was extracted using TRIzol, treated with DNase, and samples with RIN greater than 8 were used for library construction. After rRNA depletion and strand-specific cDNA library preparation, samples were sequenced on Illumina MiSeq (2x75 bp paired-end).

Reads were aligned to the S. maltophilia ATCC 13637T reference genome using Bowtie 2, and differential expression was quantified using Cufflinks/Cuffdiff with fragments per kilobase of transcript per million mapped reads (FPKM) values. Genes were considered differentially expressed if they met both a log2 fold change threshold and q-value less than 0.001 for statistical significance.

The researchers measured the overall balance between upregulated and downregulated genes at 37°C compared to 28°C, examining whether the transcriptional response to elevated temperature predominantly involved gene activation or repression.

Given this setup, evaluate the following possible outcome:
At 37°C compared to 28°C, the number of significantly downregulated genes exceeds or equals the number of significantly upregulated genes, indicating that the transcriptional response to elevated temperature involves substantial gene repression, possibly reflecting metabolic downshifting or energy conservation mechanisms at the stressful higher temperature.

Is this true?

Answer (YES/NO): NO